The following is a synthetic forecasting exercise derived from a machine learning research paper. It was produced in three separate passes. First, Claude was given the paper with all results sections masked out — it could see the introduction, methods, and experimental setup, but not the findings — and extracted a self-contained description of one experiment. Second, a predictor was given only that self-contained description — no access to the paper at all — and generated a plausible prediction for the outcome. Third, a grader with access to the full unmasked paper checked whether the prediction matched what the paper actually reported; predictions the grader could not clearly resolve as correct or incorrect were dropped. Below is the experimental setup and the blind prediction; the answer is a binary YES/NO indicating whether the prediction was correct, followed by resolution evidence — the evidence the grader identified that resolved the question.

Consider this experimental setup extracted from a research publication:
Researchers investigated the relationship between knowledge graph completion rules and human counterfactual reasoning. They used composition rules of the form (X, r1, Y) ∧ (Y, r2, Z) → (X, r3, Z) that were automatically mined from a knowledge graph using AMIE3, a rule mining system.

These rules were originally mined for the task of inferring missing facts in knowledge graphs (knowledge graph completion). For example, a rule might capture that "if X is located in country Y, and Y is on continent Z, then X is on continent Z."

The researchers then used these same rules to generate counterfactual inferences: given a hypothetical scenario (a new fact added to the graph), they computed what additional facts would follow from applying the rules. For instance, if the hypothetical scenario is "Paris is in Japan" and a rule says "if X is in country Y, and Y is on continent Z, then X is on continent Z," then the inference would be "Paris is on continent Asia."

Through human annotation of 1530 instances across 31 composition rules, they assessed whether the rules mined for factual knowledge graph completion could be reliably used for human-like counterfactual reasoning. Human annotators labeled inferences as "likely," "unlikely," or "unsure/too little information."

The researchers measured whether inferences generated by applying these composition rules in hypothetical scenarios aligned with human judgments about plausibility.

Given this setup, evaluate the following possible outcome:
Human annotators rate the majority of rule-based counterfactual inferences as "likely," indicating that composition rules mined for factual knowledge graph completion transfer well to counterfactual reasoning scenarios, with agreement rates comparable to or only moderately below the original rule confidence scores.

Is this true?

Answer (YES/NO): NO